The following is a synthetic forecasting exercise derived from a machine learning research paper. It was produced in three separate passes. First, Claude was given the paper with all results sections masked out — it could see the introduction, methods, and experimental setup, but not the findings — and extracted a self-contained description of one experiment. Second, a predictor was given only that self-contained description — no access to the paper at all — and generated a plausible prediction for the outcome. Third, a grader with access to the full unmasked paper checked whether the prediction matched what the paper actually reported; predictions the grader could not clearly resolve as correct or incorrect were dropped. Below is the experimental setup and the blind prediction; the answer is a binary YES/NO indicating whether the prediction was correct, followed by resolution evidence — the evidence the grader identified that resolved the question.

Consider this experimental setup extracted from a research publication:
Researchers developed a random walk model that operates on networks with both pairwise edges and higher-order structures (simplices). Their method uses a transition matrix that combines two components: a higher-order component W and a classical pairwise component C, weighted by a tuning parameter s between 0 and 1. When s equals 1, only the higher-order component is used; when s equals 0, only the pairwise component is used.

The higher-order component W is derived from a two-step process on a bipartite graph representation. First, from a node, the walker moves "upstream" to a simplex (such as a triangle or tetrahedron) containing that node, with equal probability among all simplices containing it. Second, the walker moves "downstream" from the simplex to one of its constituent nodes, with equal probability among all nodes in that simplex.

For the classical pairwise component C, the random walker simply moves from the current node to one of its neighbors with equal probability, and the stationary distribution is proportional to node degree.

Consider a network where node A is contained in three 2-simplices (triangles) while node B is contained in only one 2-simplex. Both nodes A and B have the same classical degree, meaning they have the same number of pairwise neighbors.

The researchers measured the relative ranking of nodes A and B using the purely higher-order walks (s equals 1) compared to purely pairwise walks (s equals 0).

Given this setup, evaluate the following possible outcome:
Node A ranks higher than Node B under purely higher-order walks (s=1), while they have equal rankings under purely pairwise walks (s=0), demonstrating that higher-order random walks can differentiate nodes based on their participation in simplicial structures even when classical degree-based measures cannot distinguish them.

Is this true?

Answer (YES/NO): YES